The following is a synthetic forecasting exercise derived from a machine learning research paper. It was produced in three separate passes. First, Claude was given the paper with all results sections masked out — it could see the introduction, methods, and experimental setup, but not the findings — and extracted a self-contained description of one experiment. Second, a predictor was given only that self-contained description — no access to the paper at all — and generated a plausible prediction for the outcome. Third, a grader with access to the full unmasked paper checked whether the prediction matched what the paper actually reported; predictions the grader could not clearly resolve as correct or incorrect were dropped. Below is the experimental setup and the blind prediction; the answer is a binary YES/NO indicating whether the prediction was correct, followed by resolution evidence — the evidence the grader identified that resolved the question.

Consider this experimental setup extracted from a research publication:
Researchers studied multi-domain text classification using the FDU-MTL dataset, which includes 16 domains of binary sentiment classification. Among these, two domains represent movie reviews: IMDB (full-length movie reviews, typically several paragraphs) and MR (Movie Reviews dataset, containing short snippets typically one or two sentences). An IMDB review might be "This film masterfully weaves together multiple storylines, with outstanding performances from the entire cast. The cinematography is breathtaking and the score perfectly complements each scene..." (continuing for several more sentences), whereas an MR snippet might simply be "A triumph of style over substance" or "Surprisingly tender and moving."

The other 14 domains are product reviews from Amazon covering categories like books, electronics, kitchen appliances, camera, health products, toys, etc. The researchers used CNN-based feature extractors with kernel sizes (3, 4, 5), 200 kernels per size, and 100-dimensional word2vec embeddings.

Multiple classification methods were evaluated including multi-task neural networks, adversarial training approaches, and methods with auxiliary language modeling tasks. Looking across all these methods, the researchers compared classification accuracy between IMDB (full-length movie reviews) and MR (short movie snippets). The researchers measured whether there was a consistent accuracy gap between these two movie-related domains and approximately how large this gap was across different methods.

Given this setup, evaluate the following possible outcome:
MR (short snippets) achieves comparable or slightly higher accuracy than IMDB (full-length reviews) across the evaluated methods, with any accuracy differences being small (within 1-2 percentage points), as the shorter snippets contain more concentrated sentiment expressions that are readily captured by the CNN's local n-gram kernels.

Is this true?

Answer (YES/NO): NO